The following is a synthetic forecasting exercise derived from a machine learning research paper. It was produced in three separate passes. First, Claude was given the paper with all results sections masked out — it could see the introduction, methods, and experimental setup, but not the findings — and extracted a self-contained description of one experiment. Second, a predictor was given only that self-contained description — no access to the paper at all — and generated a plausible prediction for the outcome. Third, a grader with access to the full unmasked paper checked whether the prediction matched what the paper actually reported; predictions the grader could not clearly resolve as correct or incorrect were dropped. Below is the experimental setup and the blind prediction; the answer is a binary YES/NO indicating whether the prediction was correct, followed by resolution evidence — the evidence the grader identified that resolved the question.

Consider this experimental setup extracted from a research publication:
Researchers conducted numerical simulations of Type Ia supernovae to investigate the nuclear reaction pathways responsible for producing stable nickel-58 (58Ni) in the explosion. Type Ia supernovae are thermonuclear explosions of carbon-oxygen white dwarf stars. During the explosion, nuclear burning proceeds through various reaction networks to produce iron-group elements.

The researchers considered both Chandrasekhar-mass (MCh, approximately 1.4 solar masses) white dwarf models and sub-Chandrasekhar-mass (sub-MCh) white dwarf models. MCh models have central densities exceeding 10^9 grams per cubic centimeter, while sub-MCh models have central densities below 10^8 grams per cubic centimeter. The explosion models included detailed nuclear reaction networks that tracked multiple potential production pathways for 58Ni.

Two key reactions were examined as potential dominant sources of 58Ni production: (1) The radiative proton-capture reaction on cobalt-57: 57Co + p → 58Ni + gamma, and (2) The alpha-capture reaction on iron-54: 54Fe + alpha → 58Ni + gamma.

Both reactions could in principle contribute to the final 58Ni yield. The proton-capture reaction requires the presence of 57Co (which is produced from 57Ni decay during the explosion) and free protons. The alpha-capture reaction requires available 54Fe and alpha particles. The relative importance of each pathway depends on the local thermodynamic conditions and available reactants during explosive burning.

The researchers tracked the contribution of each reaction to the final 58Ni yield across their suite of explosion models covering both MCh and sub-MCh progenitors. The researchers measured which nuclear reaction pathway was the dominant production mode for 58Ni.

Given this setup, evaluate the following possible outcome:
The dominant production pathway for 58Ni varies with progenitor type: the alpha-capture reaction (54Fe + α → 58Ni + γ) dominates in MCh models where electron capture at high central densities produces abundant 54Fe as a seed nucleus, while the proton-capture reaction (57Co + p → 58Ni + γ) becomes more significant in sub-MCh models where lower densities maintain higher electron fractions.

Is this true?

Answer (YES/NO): NO